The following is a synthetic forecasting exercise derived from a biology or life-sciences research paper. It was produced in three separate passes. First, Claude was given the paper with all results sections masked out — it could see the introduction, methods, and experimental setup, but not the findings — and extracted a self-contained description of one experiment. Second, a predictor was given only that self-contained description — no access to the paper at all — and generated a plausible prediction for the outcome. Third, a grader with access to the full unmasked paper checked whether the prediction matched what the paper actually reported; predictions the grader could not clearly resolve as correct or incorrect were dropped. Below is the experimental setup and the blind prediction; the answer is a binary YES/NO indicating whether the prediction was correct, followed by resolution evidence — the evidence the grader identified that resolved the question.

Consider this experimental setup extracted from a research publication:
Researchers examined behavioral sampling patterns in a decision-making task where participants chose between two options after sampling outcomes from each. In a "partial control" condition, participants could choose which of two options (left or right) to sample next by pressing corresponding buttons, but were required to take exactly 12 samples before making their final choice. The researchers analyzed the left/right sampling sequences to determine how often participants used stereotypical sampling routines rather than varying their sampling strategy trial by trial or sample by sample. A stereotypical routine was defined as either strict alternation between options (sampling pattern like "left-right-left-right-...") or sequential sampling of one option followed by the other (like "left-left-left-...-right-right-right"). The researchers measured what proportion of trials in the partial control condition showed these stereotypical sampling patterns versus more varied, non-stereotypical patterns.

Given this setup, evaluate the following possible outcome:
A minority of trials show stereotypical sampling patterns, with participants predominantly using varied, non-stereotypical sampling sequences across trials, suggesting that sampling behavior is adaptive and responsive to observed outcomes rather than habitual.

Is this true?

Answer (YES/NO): NO